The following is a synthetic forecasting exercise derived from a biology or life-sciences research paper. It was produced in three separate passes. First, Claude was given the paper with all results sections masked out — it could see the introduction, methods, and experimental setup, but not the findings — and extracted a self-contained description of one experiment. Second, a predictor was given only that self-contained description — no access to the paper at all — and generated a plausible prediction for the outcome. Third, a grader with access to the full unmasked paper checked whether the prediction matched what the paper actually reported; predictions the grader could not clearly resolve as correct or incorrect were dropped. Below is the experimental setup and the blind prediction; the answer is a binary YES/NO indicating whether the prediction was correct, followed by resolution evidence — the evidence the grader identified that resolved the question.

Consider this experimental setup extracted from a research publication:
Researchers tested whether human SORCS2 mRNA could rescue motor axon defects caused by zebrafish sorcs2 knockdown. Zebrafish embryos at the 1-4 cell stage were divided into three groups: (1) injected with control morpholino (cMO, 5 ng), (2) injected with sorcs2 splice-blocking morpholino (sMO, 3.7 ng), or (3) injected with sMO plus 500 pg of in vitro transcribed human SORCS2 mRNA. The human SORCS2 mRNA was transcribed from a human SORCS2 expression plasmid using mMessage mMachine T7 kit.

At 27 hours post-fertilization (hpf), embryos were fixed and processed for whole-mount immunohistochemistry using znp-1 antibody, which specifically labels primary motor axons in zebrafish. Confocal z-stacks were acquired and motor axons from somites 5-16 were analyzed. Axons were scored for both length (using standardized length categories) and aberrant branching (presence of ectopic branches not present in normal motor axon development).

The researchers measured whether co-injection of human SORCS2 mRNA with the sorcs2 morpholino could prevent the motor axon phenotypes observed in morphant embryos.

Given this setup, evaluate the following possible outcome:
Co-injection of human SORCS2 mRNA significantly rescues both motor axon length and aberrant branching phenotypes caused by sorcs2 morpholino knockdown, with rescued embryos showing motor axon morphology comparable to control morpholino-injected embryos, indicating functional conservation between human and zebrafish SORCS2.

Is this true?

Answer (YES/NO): YES